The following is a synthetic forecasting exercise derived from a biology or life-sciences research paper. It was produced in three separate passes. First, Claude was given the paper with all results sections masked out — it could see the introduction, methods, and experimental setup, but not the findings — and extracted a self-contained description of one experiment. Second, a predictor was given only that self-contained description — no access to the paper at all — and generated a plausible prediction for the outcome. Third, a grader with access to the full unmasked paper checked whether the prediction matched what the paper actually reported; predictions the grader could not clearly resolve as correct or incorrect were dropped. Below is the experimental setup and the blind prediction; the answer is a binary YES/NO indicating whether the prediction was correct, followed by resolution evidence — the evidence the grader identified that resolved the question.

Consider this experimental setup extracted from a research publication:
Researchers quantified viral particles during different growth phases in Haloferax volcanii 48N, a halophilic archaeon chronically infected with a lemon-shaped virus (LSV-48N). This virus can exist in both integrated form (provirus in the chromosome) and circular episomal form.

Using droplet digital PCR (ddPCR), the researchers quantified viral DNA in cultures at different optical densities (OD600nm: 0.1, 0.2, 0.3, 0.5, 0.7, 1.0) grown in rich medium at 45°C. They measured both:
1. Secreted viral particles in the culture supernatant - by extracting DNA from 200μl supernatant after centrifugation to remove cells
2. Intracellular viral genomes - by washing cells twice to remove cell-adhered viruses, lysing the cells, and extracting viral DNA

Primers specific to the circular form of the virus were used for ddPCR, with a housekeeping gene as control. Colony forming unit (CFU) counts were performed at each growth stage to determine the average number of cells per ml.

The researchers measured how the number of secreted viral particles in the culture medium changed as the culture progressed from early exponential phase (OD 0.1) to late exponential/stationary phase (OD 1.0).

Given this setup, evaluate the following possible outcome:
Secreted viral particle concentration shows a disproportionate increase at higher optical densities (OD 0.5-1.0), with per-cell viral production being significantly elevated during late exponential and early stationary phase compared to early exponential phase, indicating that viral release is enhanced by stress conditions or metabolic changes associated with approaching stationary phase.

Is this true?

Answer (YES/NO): NO